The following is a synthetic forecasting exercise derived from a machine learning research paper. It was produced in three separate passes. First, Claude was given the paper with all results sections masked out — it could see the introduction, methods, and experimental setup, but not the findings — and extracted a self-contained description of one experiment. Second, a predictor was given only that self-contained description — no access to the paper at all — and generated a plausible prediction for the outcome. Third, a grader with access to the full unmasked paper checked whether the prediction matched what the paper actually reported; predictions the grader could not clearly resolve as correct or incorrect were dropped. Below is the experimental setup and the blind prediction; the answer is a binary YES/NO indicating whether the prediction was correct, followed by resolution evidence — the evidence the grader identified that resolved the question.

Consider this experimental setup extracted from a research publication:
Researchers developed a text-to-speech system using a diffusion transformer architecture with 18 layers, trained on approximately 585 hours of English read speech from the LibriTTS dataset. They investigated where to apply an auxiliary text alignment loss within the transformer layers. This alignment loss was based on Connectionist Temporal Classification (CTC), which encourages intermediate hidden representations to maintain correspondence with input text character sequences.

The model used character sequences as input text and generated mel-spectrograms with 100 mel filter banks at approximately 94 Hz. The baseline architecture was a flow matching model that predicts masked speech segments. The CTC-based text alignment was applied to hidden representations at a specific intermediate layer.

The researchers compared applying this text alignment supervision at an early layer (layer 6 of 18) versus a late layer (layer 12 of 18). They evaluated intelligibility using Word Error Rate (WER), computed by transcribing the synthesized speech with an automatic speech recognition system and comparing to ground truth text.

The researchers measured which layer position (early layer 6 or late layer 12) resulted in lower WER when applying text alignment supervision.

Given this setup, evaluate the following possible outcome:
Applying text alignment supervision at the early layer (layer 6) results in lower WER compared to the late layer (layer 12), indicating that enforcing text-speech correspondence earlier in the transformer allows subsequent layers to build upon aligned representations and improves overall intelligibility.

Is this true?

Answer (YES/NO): NO